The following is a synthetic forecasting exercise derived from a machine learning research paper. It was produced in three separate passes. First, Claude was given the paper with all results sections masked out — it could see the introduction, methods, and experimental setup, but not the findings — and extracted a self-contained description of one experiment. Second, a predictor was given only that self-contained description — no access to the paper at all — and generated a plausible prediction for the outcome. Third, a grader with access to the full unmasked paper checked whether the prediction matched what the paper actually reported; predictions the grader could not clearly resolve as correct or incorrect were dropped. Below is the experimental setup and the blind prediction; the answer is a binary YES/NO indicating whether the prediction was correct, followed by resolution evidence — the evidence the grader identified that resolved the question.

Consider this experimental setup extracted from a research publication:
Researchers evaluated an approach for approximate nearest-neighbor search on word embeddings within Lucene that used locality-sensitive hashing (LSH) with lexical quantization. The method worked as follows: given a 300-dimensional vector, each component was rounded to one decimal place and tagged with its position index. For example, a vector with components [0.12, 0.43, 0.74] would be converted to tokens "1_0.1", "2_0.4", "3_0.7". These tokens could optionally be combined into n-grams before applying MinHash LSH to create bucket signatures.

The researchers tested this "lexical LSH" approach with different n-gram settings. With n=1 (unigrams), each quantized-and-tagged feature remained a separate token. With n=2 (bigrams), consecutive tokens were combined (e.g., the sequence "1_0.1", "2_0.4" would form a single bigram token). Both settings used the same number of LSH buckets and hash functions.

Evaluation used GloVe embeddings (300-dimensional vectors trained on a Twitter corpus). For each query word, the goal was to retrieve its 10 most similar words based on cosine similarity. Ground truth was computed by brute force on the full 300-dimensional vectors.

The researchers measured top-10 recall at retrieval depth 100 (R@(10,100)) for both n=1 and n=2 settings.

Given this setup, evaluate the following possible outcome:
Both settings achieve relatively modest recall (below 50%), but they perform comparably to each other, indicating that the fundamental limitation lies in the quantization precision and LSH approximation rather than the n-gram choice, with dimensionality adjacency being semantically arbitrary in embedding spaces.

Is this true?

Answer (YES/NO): NO